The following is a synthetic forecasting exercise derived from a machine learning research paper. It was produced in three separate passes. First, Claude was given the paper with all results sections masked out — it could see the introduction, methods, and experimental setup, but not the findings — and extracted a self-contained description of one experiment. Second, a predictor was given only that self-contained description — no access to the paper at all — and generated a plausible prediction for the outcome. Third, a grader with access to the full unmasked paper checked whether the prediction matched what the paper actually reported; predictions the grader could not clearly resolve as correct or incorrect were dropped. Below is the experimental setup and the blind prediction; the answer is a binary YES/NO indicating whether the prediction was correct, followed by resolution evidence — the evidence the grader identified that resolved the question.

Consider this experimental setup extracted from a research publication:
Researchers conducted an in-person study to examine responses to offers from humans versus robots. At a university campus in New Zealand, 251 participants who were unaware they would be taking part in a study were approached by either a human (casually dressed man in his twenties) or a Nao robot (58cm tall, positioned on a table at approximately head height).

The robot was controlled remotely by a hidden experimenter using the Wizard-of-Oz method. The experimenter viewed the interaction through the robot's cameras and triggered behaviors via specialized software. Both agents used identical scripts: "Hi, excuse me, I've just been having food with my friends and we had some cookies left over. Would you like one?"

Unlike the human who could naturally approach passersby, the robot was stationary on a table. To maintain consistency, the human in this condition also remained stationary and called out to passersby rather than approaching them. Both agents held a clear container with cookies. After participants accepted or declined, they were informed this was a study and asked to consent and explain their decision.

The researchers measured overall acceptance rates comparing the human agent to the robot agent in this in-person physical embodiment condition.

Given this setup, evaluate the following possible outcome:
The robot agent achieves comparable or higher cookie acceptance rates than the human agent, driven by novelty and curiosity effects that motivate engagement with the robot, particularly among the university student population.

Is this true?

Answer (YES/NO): YES